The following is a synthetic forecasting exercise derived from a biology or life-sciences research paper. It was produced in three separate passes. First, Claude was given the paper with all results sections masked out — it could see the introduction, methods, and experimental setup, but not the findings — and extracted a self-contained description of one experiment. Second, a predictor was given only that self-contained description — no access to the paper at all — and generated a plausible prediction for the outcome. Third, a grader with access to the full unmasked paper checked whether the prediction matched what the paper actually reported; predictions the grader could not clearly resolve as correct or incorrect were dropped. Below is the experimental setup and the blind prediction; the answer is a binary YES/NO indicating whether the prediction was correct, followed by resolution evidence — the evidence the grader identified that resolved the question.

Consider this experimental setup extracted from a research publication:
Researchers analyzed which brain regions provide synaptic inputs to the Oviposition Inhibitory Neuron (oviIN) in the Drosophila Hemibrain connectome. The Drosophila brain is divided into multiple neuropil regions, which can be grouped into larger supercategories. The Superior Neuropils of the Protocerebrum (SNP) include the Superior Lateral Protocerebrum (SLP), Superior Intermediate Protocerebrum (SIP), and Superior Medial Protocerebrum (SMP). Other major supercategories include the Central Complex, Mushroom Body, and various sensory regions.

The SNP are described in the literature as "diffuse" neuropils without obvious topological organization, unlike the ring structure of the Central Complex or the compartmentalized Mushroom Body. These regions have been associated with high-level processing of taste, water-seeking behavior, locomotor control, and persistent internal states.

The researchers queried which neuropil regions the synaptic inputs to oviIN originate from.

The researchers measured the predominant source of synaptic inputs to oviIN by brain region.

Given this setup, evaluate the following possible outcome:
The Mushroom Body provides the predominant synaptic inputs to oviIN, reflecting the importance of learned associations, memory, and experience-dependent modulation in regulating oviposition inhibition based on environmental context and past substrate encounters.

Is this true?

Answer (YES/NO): NO